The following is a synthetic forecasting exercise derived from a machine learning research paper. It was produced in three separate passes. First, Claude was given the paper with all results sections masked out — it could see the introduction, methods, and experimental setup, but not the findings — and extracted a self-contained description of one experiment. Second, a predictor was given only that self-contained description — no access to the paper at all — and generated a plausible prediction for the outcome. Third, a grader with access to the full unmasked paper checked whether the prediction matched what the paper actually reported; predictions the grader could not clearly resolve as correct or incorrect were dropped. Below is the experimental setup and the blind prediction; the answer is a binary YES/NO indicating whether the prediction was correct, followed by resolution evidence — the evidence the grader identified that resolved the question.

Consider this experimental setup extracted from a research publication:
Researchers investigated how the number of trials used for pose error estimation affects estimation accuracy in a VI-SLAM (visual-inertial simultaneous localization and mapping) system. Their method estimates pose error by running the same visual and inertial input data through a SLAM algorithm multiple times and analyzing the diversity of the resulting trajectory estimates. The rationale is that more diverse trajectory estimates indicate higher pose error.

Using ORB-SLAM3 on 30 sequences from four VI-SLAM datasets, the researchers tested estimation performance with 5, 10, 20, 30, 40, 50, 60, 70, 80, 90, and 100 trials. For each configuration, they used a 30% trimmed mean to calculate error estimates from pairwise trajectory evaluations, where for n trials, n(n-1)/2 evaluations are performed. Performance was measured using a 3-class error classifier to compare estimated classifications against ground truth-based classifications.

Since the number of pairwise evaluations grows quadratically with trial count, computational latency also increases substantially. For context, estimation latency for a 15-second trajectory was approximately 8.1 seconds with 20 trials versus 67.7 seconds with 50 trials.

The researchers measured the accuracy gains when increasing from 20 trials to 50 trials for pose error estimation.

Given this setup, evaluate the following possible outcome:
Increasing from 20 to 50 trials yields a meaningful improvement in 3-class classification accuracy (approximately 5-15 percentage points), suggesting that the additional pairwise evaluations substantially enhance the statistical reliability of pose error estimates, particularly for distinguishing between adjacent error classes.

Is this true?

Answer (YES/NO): NO